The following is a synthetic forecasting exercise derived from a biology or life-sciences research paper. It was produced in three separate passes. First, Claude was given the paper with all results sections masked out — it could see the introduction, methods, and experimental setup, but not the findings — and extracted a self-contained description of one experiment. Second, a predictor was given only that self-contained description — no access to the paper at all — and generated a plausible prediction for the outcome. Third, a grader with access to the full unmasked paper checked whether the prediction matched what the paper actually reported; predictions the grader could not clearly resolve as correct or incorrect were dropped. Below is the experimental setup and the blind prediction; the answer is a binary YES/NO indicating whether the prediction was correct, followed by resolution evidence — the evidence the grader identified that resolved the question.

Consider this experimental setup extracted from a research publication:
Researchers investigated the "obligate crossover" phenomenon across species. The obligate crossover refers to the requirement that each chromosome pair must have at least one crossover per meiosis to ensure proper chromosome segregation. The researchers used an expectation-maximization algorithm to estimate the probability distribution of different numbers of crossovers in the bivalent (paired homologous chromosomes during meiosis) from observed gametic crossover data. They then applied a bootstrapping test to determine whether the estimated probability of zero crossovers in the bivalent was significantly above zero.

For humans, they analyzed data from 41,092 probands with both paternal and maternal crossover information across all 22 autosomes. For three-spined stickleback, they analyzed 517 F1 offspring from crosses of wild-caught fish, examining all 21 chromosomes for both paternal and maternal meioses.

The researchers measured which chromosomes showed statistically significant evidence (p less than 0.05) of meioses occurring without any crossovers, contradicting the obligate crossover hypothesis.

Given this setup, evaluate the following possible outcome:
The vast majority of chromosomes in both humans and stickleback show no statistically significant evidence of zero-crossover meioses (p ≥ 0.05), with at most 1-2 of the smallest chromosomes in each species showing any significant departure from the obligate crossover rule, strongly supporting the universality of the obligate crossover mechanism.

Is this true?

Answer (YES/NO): NO